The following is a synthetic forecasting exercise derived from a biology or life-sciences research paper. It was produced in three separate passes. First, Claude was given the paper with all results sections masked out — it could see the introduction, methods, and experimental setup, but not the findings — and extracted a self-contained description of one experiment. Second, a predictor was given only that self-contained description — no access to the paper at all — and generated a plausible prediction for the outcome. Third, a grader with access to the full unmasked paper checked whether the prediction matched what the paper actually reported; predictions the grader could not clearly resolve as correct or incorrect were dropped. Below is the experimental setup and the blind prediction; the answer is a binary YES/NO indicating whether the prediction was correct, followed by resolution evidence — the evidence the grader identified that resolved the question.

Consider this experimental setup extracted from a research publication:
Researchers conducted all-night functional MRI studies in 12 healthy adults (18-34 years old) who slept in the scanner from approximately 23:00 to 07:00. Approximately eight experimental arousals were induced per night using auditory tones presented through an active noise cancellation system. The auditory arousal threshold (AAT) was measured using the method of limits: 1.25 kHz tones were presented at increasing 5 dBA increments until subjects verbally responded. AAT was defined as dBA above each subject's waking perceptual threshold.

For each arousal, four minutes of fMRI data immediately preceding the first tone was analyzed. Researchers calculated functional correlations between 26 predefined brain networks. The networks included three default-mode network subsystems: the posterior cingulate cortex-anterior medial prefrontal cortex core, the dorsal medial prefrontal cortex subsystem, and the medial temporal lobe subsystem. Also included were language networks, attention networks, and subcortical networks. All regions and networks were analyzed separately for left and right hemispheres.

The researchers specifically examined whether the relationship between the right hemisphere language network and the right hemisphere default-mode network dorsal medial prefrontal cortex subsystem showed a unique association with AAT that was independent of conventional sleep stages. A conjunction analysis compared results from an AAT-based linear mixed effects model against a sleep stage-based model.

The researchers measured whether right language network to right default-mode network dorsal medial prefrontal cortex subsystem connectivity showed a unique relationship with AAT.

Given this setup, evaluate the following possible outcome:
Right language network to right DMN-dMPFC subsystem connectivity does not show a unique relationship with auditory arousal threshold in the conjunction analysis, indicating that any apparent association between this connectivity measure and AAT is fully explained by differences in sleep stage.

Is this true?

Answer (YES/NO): NO